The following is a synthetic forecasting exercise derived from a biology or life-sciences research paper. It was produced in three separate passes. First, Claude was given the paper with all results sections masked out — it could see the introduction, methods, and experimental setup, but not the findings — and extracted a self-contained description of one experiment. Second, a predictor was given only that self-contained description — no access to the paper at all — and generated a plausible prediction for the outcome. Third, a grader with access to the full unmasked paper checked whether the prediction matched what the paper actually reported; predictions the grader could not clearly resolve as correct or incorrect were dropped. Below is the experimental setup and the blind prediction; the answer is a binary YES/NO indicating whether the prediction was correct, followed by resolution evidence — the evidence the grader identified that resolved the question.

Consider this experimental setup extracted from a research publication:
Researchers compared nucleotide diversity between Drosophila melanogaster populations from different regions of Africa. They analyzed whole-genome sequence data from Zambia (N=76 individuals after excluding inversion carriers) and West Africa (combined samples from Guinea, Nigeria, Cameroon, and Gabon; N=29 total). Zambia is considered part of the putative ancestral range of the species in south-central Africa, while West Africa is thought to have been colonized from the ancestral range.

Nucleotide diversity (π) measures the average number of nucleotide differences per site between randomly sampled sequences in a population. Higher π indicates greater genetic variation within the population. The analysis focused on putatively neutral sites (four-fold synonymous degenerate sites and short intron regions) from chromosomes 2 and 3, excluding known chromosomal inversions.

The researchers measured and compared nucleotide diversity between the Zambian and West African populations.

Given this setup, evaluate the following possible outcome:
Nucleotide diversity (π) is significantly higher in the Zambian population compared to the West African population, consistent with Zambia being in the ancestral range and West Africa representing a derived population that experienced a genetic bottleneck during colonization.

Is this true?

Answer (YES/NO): YES